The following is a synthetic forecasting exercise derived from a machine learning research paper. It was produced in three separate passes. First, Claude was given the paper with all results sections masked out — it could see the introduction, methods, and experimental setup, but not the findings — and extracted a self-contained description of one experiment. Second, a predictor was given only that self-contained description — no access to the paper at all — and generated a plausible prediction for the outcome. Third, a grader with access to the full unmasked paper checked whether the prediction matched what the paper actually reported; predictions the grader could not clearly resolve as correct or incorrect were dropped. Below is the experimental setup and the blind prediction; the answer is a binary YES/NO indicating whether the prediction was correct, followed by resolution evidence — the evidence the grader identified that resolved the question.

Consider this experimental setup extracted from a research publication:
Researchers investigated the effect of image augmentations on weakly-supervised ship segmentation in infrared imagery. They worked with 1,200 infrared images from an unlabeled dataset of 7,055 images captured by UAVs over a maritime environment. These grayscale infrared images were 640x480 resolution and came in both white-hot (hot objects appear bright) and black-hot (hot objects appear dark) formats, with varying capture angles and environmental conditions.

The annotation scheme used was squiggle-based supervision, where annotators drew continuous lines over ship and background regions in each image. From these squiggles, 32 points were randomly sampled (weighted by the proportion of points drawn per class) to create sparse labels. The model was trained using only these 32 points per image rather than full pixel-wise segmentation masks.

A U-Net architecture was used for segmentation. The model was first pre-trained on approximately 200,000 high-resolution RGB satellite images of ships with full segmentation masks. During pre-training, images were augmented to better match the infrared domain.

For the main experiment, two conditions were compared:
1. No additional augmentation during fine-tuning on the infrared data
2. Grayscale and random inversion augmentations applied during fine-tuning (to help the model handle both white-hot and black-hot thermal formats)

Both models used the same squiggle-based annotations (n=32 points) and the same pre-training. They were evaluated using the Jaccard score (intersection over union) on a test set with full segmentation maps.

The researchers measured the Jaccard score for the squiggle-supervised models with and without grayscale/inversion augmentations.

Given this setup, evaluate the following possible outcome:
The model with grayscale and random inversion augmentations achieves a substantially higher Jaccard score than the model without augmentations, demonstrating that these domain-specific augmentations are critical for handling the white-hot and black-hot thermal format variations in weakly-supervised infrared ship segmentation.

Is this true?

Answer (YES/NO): YES